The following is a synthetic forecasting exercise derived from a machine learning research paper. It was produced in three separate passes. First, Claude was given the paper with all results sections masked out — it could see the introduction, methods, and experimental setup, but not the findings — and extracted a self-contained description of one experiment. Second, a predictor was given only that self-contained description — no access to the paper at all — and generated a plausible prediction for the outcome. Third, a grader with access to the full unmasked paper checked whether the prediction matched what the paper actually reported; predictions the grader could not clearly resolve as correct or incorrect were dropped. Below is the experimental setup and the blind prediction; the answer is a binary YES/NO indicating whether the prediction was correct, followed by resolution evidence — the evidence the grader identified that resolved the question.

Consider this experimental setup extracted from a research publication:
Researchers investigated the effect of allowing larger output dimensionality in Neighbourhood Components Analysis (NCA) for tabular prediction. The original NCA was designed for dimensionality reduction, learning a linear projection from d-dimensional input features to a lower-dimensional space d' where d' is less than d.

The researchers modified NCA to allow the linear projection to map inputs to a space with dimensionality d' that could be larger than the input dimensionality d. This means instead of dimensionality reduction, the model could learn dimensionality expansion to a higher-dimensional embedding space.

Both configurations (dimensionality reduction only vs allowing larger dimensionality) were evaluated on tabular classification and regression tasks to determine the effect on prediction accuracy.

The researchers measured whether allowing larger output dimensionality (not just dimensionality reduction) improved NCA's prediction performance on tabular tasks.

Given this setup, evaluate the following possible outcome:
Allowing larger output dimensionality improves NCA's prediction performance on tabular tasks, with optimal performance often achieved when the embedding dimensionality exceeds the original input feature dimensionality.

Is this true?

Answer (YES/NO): NO